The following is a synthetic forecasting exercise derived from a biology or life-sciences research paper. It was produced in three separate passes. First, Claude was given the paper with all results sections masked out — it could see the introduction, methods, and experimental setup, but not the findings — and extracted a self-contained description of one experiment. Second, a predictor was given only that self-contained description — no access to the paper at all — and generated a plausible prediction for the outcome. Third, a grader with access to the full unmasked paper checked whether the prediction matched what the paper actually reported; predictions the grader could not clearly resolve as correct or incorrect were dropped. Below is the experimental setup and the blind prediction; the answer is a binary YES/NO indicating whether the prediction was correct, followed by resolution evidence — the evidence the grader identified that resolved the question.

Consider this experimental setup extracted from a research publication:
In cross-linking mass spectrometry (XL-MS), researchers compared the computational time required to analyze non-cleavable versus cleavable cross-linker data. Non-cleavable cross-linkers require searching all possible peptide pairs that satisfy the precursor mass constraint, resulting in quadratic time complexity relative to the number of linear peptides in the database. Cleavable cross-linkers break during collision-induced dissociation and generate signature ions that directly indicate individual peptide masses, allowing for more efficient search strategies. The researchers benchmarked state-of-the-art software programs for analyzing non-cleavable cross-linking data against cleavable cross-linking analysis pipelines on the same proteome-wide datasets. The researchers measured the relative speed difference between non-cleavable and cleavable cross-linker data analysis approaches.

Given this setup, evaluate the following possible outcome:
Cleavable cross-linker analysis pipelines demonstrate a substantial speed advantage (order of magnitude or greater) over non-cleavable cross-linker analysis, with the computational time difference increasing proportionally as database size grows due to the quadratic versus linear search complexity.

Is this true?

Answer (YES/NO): NO